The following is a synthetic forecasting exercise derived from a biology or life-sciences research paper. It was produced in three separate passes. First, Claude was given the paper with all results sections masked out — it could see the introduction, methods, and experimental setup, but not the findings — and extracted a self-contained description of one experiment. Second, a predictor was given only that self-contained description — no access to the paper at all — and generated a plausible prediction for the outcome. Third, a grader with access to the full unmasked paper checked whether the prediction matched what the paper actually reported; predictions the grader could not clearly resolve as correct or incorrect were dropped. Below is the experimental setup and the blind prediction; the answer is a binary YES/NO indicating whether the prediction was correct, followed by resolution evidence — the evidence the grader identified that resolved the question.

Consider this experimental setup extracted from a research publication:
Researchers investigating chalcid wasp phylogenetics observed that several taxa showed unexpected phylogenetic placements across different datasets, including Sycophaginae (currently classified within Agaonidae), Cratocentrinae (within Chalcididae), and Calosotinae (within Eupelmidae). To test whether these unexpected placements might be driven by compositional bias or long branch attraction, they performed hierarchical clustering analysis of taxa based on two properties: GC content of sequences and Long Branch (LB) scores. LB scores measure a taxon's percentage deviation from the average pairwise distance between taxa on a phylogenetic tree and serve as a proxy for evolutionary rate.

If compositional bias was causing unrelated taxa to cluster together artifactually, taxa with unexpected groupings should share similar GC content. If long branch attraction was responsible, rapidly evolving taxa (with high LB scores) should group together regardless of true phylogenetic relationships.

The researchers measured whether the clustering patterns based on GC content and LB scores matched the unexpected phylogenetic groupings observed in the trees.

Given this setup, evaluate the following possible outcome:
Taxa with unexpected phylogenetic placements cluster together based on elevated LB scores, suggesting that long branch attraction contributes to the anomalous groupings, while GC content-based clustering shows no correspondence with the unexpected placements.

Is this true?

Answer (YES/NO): NO